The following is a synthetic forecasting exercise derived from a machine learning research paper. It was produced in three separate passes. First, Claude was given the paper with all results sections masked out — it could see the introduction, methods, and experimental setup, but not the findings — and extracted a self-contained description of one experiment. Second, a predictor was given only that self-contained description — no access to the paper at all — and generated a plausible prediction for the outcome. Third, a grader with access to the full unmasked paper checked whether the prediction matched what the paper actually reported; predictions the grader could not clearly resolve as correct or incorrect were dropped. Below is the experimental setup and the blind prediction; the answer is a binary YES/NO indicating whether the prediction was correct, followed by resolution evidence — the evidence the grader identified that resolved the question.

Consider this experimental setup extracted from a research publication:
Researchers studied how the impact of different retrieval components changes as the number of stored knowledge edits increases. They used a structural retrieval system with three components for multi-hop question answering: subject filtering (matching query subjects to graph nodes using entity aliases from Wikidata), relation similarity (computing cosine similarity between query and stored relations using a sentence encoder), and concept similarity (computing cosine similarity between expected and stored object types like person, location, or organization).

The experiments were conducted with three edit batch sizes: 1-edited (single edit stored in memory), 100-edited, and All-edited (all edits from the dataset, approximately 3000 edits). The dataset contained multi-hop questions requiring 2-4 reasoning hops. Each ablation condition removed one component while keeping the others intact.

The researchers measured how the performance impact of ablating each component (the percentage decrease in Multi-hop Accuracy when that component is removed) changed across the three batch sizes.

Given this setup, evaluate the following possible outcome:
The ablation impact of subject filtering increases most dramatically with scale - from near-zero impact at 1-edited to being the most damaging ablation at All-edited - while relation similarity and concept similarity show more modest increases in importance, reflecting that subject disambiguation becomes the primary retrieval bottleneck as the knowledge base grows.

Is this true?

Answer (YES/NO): NO